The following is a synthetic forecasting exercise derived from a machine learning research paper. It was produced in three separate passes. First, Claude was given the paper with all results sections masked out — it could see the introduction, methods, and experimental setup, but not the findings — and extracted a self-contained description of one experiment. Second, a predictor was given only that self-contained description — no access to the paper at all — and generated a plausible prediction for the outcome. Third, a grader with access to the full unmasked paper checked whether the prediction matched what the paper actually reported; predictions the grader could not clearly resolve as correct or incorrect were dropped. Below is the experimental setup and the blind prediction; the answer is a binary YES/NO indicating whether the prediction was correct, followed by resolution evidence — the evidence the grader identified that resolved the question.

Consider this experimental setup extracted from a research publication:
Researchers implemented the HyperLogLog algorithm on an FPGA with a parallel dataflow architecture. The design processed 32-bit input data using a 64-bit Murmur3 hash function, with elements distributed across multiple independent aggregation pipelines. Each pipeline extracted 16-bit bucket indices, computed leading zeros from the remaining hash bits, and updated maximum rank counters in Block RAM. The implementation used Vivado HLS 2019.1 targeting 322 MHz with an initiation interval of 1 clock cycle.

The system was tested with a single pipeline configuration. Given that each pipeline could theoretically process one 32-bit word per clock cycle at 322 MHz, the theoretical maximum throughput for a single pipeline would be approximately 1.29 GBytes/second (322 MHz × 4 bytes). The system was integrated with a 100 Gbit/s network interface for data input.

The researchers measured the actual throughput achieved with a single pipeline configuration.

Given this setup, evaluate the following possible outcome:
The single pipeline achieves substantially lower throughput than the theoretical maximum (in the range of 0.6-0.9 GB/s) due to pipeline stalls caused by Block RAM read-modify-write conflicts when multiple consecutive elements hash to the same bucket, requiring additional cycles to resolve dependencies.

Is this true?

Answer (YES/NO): NO